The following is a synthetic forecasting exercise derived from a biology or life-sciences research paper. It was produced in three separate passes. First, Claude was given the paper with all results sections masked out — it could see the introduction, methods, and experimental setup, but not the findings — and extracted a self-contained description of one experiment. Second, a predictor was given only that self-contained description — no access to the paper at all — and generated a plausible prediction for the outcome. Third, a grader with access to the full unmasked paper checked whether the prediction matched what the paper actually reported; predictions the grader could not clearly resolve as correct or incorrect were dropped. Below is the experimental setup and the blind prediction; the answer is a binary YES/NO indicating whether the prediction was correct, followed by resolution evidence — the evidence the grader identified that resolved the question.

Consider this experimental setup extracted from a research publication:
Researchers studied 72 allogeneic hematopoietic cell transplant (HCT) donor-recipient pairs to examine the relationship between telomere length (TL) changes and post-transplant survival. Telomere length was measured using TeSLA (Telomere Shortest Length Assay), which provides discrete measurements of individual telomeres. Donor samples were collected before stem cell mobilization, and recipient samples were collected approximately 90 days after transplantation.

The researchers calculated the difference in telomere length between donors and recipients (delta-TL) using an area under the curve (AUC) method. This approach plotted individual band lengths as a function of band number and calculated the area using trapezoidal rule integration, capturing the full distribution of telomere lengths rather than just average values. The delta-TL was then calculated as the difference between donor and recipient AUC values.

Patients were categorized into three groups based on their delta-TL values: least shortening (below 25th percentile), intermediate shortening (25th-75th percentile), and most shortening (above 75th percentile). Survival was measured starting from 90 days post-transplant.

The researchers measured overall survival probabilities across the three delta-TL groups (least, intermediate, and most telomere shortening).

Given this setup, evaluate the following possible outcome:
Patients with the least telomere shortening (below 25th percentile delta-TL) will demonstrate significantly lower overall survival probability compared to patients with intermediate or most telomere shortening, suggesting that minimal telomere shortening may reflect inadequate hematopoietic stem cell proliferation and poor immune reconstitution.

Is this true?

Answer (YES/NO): YES